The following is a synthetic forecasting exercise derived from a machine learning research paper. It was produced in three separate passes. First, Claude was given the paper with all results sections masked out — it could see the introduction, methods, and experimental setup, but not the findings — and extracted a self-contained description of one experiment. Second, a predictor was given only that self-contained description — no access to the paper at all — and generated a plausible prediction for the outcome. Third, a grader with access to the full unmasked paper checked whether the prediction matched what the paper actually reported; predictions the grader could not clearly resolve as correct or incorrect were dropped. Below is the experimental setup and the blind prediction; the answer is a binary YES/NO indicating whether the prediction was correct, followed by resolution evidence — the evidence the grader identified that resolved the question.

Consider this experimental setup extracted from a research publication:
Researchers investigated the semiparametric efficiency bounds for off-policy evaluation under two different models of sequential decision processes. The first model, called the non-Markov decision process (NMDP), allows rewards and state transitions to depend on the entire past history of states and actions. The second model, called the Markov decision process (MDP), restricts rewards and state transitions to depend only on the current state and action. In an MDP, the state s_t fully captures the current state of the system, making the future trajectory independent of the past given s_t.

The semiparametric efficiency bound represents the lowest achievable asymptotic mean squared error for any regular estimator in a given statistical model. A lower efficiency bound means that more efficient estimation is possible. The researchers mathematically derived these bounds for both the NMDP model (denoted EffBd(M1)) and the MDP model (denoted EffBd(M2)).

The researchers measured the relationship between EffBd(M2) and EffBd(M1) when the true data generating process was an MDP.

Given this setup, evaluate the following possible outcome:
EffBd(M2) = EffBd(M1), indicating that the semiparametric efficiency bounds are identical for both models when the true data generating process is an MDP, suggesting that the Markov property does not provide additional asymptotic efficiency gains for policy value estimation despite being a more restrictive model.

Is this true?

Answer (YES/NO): NO